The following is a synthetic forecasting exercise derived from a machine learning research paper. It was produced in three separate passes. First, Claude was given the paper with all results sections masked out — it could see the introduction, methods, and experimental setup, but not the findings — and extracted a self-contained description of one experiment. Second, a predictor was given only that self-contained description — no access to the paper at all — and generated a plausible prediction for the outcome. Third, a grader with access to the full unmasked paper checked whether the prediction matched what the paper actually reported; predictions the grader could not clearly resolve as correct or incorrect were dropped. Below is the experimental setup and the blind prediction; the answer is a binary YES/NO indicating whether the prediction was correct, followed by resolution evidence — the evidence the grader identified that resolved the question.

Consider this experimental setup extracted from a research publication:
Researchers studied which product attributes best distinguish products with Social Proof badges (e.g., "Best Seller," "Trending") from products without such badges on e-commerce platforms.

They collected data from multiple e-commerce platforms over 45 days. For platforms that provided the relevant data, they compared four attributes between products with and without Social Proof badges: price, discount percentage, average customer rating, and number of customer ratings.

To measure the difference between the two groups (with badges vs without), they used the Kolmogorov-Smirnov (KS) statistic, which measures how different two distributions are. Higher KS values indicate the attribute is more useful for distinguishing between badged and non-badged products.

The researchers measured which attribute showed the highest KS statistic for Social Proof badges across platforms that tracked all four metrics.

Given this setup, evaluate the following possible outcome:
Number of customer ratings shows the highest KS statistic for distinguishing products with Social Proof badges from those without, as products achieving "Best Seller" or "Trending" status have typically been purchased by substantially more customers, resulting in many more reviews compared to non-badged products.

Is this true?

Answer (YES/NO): YES